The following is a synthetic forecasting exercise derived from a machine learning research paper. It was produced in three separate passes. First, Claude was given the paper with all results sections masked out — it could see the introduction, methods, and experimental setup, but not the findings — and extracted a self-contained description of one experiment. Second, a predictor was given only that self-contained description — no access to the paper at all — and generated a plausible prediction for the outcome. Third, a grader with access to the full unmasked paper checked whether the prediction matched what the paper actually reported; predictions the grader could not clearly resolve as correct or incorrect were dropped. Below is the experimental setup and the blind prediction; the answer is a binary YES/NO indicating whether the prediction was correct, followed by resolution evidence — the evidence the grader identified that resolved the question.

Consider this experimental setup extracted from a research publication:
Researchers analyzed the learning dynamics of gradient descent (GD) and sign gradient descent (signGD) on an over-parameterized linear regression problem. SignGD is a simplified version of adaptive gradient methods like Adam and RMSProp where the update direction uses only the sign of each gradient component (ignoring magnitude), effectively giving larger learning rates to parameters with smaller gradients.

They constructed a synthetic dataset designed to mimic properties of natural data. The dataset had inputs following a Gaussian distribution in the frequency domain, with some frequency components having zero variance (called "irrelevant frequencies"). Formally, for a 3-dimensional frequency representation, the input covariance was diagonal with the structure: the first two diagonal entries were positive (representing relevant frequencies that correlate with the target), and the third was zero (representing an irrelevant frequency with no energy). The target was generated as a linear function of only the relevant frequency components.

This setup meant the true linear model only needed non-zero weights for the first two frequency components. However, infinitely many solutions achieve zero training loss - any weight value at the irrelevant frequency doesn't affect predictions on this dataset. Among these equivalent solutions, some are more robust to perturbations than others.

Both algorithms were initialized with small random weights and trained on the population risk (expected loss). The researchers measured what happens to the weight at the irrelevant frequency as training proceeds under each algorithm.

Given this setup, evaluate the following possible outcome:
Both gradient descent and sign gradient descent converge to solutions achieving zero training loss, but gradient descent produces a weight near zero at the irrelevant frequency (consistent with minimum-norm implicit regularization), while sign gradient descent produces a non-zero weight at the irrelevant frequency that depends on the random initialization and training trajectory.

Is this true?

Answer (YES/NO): NO